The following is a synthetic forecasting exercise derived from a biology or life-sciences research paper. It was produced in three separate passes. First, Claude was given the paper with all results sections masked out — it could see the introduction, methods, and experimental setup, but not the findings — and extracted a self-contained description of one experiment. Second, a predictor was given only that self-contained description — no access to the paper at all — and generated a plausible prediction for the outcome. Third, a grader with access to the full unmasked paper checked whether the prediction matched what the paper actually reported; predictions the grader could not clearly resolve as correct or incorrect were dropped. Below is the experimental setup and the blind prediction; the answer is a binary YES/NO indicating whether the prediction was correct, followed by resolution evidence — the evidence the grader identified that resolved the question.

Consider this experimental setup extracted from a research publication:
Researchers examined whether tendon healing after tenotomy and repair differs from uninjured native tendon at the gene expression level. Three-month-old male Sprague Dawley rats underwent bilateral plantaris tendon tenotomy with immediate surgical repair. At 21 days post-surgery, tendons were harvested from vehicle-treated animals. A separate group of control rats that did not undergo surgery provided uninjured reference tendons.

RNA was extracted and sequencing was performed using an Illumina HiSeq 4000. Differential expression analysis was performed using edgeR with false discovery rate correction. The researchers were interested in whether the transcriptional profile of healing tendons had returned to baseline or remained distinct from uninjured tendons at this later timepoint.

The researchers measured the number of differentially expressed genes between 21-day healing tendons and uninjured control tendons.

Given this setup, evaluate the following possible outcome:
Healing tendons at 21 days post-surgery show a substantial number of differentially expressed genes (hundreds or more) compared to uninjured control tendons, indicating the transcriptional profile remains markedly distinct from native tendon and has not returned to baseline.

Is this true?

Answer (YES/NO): NO